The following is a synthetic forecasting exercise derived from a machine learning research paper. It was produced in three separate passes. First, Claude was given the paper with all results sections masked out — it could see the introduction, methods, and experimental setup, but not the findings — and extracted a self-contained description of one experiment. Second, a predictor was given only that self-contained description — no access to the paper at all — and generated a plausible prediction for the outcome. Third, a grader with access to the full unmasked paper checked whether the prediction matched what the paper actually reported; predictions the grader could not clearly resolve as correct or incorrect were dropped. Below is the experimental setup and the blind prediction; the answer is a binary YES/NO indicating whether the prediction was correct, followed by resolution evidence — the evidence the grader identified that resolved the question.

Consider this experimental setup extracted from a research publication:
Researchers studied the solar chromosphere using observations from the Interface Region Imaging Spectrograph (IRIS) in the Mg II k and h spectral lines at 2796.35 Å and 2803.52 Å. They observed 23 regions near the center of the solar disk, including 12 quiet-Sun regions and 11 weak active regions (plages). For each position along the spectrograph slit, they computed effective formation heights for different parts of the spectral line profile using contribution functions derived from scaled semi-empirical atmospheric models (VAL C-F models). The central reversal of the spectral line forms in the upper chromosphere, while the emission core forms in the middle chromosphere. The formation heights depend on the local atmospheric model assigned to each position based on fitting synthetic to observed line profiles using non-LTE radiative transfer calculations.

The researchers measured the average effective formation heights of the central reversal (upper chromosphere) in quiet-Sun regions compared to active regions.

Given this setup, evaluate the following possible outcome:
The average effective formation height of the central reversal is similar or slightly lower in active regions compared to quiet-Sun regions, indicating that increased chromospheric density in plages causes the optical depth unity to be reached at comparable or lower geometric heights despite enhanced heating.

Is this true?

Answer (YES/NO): YES